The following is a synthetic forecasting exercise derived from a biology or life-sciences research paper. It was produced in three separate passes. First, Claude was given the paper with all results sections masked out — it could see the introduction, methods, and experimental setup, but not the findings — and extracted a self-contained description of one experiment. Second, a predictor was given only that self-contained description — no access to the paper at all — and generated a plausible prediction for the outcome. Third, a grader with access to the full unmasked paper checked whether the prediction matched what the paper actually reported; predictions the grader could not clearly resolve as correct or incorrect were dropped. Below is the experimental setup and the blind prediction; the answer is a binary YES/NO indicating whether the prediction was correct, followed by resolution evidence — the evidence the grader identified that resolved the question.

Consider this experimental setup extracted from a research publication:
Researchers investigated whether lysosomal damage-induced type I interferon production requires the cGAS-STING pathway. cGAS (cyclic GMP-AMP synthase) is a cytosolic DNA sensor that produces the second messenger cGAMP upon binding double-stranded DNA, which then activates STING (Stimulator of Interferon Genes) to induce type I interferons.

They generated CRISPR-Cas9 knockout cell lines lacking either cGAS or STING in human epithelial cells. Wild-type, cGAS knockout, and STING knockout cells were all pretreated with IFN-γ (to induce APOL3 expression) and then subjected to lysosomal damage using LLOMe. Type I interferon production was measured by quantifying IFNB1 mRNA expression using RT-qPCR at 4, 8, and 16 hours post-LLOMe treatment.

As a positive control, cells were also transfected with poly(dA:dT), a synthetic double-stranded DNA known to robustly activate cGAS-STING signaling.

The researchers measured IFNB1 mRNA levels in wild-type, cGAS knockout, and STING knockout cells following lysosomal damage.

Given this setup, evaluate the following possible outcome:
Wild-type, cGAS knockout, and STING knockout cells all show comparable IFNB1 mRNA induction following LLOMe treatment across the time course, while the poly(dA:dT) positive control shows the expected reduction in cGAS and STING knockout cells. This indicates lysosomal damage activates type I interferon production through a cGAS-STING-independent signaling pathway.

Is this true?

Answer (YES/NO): NO